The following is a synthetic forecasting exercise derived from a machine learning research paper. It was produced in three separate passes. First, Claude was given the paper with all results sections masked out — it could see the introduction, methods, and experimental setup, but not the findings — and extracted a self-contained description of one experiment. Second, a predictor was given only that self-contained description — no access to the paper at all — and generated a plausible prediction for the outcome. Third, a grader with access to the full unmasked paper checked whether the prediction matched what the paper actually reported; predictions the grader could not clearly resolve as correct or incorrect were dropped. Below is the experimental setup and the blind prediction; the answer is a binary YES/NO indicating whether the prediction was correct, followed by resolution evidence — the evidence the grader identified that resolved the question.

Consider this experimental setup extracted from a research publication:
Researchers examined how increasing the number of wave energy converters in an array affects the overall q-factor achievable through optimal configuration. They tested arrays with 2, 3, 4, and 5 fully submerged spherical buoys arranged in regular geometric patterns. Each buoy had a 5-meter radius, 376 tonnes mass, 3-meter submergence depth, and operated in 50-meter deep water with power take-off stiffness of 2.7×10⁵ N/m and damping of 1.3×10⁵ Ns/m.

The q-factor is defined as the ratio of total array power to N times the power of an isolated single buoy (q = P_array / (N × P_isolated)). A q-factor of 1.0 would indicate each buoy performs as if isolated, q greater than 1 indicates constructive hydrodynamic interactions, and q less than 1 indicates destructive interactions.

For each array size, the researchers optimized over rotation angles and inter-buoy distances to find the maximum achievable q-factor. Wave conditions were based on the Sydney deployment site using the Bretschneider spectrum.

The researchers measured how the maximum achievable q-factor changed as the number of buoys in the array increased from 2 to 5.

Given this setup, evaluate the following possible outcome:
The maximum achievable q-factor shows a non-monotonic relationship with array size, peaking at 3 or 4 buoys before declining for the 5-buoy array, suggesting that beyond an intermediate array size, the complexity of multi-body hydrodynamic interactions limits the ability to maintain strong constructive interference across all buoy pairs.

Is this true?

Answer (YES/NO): NO